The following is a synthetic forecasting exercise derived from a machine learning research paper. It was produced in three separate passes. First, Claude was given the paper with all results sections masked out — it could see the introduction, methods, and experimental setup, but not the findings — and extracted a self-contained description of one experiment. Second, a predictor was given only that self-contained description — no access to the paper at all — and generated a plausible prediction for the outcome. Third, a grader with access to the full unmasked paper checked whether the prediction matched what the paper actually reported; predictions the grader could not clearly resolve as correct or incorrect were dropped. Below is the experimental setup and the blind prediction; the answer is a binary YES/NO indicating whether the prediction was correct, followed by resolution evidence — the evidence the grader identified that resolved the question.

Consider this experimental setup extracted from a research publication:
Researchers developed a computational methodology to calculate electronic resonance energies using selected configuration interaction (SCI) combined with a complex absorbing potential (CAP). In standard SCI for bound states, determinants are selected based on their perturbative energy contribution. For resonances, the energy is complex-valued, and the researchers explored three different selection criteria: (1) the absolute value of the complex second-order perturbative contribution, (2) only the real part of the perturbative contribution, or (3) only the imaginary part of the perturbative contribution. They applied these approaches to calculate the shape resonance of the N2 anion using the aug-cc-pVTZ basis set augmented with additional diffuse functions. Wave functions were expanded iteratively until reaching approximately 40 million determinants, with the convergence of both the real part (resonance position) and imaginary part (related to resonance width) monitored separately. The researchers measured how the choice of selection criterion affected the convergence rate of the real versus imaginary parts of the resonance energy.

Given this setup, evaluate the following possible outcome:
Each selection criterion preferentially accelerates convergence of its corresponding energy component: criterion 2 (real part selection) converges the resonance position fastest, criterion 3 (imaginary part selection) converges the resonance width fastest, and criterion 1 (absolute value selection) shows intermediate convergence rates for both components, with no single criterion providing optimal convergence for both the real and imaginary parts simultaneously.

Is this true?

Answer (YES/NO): NO